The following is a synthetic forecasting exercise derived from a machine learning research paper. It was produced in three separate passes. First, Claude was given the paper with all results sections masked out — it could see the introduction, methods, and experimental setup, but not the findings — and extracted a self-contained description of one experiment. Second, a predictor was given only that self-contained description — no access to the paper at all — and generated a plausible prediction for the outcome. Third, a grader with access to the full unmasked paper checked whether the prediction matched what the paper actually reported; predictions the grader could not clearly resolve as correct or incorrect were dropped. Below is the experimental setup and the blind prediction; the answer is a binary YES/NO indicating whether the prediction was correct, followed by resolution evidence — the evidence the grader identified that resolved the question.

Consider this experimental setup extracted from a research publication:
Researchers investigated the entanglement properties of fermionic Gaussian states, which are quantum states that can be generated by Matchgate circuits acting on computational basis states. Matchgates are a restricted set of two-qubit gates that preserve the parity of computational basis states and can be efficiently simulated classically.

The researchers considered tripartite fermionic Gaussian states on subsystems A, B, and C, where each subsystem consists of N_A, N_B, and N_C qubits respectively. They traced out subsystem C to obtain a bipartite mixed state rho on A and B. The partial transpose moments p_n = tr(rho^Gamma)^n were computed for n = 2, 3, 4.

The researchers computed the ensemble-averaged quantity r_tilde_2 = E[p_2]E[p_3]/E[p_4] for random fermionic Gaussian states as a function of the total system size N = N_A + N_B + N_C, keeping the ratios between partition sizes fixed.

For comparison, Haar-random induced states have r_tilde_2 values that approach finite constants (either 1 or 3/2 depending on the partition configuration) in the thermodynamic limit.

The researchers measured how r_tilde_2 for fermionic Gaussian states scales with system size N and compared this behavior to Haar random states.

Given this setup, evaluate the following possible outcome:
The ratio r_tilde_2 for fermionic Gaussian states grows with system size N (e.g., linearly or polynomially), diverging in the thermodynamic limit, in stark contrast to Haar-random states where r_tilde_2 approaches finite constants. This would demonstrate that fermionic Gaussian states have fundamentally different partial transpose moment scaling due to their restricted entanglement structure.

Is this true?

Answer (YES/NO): NO